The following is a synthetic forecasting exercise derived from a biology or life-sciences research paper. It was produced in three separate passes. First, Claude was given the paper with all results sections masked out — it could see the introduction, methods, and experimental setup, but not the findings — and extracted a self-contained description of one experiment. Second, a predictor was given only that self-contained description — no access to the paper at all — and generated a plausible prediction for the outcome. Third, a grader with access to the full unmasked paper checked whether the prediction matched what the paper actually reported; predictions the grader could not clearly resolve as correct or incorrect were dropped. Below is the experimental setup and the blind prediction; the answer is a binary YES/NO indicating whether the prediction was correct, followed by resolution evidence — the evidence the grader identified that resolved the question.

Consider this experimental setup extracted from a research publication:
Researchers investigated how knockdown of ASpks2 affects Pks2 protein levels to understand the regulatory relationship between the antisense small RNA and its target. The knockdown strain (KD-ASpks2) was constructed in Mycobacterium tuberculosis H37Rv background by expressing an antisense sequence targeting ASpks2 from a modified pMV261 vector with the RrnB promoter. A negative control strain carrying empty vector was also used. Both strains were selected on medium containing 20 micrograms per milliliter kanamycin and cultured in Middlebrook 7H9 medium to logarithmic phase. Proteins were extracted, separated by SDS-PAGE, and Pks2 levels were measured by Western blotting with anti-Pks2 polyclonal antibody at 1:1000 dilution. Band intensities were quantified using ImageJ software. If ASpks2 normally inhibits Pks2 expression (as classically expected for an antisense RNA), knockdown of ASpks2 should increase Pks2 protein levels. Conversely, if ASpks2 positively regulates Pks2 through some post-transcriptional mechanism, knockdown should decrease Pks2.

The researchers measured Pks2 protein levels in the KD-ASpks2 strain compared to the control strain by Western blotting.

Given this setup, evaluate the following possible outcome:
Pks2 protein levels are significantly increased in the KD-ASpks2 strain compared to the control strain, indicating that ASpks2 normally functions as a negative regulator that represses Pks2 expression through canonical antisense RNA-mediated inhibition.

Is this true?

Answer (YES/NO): YES